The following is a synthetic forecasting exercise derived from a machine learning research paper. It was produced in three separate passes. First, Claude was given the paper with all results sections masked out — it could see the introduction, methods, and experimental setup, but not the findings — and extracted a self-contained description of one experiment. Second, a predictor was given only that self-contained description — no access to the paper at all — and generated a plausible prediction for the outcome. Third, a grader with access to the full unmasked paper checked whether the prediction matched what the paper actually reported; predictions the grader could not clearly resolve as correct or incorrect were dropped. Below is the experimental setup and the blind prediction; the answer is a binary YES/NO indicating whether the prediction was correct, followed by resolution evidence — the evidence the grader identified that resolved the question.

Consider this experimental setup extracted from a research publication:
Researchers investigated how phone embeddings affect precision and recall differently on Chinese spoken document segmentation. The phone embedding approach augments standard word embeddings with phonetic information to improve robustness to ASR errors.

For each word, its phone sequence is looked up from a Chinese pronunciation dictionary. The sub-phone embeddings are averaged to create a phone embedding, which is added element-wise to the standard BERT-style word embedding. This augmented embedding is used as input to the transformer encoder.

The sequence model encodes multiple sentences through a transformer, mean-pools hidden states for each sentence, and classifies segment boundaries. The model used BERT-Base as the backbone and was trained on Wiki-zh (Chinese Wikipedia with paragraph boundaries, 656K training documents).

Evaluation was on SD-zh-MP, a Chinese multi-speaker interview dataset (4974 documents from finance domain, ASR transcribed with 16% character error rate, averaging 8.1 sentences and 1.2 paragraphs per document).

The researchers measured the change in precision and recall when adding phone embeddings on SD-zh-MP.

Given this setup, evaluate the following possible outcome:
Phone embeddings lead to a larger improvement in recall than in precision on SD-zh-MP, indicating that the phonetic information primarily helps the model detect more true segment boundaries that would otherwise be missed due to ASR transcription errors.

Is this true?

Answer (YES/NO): YES